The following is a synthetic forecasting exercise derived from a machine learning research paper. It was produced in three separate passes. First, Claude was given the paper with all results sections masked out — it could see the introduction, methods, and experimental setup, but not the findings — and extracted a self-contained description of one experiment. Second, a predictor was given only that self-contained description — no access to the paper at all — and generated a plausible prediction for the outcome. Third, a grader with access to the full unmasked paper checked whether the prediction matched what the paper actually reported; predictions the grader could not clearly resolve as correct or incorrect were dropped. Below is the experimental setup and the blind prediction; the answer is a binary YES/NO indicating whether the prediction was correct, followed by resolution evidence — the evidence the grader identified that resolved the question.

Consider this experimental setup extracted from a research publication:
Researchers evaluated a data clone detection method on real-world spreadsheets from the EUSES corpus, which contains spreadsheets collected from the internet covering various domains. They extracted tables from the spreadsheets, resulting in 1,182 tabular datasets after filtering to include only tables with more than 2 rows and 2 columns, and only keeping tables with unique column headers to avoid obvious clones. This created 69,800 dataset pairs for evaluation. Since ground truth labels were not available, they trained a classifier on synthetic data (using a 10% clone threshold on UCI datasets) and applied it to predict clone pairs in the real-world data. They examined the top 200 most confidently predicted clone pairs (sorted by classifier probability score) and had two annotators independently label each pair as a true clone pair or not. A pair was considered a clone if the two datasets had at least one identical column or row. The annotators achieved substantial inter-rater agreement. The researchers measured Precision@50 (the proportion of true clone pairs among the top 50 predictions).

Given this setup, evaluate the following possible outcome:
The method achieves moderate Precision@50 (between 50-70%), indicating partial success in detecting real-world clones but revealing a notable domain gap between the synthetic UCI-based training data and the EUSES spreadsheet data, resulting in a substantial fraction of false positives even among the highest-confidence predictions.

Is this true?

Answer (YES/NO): NO